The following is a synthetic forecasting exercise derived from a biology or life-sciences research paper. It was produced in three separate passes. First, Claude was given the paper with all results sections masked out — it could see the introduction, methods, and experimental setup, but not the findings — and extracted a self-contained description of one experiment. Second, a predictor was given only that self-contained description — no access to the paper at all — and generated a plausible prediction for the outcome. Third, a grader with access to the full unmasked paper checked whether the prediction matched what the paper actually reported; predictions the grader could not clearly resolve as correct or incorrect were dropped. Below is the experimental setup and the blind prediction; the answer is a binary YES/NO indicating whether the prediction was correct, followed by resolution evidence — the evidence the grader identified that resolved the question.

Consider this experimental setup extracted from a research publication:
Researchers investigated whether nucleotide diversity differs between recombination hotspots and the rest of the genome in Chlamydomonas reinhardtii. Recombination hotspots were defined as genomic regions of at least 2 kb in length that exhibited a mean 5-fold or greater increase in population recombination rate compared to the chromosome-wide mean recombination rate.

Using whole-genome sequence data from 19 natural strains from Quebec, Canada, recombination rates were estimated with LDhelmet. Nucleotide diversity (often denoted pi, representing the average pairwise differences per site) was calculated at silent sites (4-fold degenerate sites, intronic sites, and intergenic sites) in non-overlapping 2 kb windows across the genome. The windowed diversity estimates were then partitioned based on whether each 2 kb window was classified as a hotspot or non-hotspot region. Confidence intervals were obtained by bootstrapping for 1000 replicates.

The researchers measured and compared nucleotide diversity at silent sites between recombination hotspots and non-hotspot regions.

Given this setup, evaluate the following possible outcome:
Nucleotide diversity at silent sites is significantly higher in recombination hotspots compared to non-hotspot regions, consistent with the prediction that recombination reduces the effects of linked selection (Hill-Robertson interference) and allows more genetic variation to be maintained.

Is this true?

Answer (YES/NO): YES